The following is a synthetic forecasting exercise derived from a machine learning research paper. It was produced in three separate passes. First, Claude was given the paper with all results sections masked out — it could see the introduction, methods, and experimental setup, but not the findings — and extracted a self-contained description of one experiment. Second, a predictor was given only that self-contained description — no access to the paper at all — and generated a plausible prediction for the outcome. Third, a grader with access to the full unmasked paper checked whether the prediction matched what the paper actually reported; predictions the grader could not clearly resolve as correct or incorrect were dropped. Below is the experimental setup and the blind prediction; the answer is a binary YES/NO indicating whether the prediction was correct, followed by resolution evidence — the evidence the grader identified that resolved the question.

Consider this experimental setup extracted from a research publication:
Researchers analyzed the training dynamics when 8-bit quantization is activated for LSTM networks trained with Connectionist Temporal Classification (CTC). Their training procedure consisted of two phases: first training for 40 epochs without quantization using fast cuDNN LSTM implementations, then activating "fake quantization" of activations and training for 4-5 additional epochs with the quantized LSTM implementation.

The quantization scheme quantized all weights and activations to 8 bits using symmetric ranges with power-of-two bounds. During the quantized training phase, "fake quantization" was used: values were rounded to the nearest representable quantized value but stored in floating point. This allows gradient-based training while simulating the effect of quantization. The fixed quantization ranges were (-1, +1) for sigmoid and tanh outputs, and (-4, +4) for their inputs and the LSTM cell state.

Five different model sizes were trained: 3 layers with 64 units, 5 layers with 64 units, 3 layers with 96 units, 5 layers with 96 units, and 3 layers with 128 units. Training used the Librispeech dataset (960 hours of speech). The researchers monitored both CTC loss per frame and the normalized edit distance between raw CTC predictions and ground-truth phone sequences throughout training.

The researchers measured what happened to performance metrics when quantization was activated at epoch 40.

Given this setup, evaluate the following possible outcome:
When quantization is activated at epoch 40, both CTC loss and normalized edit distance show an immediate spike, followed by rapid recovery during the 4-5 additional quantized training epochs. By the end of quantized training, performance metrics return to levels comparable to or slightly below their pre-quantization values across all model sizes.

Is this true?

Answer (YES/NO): YES